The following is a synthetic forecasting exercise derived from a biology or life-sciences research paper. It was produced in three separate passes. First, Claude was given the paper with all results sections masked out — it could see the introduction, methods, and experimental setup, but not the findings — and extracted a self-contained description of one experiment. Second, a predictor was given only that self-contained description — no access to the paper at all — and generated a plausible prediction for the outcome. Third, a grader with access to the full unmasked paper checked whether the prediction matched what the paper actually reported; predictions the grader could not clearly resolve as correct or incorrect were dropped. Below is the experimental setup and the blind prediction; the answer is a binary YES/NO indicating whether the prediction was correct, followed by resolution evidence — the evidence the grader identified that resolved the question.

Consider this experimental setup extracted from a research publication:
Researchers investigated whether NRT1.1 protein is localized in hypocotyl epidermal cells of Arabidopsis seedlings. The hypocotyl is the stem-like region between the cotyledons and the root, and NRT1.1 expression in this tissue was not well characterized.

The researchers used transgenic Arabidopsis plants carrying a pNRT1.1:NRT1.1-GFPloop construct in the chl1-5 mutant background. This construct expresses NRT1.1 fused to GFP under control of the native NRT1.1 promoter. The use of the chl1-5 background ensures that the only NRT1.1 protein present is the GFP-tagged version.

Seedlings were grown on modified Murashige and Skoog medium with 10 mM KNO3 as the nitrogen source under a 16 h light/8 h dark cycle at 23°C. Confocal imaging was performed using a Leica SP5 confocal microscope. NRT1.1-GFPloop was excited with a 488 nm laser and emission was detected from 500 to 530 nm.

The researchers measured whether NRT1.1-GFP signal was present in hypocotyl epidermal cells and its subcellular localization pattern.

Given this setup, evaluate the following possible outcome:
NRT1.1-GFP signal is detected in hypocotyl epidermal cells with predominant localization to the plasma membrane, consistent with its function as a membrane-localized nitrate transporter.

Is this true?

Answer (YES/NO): YES